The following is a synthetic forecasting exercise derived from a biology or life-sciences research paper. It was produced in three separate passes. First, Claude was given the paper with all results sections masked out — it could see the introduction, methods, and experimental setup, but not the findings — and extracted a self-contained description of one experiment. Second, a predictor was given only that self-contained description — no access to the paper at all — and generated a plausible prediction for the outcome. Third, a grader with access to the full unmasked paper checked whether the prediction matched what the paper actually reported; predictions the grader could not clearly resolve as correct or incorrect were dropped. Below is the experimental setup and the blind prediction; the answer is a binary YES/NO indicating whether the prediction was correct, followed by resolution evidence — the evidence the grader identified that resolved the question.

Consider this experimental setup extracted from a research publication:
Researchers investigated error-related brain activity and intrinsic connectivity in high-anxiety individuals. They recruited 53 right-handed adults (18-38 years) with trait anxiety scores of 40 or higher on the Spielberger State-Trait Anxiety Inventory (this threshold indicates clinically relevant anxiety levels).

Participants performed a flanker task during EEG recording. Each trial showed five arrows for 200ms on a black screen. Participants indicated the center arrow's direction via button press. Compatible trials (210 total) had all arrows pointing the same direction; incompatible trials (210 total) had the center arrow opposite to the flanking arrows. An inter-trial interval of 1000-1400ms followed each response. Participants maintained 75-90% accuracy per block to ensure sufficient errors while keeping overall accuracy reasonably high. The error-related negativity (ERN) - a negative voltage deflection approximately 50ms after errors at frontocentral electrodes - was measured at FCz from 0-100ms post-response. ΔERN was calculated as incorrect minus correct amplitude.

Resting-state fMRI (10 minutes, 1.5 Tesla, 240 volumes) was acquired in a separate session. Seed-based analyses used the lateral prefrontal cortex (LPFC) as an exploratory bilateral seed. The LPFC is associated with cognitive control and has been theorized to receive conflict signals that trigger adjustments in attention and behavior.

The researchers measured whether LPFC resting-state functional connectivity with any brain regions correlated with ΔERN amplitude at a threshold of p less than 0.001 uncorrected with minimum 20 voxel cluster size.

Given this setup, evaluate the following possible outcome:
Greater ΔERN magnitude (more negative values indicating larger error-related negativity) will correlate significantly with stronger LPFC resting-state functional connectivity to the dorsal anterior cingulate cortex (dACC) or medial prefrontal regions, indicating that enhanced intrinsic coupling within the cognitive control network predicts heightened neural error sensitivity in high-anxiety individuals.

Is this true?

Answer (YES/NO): YES